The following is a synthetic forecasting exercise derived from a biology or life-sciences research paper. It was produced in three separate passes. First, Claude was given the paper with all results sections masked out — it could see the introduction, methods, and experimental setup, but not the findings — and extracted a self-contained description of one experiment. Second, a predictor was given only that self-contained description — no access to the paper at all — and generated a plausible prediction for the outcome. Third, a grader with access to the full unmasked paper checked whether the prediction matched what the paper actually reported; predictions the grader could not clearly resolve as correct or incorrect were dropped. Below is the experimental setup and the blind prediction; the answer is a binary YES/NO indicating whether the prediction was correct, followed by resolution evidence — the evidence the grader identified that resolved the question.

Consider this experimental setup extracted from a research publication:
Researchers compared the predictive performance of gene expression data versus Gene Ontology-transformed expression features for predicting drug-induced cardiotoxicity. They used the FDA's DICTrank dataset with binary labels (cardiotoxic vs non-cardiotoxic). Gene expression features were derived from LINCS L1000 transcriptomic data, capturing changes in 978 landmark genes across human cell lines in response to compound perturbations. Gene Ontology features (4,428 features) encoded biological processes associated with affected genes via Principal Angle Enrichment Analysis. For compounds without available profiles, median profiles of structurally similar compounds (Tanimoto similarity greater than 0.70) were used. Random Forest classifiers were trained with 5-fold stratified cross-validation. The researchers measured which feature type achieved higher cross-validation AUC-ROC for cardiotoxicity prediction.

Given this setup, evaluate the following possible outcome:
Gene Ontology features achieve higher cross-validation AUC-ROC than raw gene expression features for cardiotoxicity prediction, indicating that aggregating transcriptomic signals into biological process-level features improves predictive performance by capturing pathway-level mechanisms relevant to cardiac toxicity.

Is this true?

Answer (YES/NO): NO